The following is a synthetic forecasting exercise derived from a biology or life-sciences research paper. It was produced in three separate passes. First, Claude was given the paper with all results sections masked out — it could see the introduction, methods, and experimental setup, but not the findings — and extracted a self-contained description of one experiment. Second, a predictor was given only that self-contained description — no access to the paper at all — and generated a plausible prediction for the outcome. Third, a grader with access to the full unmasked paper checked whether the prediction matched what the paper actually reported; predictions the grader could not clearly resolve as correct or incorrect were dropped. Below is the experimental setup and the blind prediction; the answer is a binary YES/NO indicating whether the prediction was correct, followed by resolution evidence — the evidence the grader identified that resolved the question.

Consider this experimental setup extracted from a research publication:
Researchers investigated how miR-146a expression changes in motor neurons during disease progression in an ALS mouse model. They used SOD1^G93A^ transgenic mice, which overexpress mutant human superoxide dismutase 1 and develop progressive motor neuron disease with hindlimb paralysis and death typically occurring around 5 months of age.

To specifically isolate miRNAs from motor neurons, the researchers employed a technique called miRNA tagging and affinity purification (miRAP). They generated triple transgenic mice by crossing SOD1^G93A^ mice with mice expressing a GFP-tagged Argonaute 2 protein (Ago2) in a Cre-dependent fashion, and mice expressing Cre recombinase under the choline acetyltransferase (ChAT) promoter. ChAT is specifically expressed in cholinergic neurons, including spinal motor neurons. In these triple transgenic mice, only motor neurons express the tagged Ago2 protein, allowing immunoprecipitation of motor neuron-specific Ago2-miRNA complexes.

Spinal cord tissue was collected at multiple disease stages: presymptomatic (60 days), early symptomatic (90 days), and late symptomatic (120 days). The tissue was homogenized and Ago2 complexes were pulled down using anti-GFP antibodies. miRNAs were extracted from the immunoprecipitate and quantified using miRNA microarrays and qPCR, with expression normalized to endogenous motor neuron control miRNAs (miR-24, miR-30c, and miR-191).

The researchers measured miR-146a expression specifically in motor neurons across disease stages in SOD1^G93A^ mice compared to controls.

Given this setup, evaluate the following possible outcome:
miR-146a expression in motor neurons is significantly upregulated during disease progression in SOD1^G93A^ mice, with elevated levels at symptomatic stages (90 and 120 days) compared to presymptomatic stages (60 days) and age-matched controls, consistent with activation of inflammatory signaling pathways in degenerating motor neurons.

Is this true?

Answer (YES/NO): NO